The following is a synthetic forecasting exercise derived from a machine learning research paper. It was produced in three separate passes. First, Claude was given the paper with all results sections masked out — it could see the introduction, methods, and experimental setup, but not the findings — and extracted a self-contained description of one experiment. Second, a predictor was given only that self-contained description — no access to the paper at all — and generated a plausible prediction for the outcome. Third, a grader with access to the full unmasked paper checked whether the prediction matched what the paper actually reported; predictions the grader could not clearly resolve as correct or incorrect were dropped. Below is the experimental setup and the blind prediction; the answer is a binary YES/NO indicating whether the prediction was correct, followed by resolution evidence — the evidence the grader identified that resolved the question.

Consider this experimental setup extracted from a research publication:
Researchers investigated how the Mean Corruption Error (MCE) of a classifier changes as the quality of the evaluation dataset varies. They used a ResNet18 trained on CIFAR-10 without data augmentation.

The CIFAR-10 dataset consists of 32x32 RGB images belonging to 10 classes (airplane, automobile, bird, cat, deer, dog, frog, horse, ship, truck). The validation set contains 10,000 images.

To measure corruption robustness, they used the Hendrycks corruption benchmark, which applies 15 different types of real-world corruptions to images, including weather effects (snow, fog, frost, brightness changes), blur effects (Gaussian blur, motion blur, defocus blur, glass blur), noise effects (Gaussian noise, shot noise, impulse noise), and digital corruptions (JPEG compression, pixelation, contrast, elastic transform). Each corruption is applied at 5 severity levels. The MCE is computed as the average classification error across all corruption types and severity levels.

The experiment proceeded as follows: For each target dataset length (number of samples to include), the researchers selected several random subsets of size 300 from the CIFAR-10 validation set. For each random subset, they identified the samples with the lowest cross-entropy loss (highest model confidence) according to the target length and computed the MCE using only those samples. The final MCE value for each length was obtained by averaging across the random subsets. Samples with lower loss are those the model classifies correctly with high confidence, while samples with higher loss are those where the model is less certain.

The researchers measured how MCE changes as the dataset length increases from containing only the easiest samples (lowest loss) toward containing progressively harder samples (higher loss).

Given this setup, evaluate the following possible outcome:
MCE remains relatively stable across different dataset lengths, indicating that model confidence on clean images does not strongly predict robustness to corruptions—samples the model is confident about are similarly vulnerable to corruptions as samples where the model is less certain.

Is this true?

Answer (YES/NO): NO